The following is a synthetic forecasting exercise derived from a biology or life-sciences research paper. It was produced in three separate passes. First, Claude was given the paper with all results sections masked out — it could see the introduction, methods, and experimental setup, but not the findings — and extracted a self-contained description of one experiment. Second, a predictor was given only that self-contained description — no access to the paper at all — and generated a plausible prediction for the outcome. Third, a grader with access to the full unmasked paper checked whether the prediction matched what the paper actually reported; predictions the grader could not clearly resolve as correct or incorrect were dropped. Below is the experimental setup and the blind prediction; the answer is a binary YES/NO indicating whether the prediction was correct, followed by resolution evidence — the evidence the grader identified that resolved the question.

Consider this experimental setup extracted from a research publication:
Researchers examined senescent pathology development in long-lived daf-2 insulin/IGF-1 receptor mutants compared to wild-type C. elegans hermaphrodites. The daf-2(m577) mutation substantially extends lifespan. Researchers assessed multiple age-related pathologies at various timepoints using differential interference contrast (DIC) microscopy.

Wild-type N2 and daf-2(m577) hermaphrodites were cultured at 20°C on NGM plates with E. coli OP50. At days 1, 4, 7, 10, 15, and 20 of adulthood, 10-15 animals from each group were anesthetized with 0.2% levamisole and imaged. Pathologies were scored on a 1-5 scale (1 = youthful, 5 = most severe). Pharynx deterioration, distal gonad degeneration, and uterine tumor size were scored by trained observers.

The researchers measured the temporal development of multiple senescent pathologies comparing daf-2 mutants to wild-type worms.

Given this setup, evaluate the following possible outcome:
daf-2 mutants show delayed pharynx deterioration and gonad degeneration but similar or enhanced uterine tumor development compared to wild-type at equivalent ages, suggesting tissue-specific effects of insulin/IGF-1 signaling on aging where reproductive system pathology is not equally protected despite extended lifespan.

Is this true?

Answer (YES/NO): NO